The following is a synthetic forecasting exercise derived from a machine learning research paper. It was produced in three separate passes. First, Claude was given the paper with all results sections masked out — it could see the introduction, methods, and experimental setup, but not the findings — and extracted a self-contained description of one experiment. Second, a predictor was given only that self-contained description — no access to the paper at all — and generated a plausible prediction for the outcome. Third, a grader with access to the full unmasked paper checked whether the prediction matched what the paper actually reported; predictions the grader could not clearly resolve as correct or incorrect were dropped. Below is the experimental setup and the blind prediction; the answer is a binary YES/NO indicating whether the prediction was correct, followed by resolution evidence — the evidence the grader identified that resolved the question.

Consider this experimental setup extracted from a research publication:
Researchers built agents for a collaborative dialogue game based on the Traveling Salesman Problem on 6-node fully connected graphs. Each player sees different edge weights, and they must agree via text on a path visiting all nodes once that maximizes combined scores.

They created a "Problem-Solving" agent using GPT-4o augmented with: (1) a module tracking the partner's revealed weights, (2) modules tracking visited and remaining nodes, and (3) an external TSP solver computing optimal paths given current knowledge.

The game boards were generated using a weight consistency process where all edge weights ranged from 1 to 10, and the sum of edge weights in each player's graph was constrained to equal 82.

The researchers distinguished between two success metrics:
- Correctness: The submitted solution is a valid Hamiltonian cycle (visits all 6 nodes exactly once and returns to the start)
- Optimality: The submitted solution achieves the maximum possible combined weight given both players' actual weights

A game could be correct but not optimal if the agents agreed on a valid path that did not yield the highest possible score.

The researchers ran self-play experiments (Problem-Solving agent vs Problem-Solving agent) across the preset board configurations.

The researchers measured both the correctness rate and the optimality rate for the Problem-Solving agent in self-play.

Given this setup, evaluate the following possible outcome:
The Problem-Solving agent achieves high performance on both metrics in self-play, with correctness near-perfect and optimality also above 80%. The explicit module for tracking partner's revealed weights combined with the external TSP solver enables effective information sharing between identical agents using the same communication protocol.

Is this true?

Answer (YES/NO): NO